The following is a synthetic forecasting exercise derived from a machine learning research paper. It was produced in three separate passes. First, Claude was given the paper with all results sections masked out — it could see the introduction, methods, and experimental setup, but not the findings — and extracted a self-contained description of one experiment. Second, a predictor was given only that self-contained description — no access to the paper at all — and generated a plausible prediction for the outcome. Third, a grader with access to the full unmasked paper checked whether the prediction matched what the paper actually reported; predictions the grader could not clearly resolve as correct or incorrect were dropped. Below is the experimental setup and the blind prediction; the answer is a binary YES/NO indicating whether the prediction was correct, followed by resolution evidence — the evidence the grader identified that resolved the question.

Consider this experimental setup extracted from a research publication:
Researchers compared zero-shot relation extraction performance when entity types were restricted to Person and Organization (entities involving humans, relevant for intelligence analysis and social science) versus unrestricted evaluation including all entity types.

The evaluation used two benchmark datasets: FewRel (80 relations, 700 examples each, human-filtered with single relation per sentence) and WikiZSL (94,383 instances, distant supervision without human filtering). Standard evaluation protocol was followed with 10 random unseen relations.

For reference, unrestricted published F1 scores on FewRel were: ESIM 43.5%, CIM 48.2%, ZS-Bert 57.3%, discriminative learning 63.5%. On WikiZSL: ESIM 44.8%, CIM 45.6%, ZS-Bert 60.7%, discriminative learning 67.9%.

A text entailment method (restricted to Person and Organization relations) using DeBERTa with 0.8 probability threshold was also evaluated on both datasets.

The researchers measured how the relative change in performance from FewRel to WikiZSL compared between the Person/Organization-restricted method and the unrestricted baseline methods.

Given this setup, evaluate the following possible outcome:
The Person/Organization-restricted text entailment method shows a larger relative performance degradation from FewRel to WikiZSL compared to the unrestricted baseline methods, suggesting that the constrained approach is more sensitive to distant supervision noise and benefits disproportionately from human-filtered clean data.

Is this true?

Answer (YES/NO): YES